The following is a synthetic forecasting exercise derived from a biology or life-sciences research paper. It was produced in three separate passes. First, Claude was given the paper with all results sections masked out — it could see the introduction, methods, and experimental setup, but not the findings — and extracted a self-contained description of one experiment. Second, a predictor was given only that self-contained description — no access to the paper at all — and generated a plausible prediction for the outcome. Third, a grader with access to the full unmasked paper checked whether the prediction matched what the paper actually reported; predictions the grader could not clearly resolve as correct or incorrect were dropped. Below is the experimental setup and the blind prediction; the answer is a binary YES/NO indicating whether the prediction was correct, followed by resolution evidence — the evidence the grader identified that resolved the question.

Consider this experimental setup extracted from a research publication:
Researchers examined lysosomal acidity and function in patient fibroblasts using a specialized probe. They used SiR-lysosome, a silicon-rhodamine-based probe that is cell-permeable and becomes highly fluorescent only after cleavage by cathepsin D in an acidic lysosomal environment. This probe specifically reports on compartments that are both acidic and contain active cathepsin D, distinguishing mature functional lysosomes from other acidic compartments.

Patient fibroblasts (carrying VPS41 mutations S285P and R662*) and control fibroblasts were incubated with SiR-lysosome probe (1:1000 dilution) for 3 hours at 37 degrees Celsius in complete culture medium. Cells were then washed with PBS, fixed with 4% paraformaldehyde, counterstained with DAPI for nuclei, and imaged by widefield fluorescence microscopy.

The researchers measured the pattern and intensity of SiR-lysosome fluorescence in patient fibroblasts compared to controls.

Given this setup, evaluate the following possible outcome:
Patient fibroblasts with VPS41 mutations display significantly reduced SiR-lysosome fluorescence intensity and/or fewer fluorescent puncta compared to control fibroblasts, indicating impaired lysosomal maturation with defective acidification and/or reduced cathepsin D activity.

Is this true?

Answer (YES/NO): NO